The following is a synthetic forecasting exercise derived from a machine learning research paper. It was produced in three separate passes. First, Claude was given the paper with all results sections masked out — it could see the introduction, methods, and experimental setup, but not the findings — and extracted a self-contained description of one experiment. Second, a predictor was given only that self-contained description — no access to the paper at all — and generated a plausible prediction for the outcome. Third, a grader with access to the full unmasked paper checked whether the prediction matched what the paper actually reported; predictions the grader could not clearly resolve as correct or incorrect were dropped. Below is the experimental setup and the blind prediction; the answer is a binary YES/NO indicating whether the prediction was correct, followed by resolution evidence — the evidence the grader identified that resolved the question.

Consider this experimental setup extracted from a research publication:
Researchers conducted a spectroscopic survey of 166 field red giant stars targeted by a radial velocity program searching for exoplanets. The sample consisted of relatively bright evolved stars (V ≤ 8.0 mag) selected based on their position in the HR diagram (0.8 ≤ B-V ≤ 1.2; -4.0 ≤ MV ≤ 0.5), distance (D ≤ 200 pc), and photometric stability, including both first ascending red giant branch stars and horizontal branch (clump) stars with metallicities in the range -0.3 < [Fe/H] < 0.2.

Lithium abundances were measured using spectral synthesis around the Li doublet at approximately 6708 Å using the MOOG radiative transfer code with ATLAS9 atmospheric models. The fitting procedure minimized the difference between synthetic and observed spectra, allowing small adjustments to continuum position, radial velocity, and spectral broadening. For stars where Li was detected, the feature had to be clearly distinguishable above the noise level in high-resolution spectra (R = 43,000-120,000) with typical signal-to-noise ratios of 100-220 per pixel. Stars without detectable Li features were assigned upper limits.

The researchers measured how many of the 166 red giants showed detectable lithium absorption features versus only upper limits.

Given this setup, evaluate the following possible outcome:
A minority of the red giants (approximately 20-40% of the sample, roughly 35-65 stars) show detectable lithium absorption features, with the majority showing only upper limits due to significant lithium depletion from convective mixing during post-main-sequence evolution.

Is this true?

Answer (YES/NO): NO